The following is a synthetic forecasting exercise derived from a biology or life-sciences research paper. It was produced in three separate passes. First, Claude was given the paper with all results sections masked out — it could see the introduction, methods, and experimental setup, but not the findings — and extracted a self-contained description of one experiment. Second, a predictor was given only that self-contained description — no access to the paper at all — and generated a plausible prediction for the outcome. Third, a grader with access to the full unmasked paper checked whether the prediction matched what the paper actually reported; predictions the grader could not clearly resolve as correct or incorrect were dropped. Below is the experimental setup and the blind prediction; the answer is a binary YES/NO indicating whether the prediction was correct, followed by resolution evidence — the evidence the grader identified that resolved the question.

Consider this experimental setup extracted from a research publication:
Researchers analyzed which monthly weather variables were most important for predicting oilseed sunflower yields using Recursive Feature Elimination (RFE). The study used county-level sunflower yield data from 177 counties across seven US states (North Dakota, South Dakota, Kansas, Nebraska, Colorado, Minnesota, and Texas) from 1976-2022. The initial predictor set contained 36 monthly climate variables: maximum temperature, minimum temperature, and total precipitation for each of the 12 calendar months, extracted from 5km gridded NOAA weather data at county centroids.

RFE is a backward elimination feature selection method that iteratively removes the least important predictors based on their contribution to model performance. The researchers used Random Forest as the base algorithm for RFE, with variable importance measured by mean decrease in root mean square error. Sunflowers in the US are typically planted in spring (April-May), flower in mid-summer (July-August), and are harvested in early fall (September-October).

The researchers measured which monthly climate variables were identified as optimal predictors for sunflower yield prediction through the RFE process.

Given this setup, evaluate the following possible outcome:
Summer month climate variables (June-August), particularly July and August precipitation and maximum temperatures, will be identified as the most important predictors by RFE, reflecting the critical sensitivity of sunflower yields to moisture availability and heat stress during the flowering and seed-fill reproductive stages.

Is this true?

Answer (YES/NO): NO